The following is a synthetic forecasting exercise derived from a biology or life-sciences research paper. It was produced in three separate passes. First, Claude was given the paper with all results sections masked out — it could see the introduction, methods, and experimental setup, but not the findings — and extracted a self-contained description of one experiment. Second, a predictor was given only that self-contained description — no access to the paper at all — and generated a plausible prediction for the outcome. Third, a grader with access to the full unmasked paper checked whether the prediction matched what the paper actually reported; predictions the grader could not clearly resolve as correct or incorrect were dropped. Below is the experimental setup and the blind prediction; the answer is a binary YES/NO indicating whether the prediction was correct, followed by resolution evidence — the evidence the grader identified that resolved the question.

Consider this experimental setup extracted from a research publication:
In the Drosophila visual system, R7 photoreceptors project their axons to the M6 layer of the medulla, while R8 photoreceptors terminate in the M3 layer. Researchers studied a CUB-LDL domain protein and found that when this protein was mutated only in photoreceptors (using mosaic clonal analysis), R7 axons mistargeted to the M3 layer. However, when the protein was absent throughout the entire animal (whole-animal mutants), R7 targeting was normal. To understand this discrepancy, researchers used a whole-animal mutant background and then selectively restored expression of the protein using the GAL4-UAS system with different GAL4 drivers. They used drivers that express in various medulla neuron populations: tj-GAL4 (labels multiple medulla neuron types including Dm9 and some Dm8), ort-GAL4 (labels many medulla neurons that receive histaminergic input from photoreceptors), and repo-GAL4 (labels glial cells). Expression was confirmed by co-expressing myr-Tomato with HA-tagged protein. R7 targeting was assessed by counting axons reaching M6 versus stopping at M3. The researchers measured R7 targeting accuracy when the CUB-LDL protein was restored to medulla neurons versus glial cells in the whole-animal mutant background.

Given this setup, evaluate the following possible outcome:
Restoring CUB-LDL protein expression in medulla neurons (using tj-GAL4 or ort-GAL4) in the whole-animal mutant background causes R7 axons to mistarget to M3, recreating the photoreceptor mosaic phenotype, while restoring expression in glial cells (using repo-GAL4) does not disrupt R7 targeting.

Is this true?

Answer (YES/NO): NO